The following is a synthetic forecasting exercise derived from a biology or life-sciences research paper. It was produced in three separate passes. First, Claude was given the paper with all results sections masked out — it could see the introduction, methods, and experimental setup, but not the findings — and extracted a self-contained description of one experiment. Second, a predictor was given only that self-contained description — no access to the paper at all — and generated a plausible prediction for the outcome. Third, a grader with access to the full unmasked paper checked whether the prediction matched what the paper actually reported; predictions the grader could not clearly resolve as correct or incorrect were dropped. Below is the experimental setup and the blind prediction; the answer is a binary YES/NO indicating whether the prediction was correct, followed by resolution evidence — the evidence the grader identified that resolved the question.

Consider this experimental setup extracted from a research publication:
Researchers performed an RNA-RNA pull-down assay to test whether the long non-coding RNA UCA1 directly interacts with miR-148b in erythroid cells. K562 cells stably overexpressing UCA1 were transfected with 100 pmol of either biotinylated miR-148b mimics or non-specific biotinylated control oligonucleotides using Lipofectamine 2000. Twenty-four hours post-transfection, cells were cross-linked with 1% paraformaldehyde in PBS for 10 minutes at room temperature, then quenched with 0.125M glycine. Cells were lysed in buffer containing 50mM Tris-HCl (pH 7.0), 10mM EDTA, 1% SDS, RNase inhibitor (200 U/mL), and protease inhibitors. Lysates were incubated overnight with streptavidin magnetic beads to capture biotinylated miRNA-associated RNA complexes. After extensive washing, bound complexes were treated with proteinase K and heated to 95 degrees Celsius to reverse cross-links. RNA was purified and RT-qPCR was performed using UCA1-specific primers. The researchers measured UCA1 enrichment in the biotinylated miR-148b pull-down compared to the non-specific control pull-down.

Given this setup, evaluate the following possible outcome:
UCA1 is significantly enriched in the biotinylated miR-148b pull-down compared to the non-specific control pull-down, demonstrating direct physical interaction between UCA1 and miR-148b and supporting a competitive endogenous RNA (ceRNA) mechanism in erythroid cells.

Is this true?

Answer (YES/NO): YES